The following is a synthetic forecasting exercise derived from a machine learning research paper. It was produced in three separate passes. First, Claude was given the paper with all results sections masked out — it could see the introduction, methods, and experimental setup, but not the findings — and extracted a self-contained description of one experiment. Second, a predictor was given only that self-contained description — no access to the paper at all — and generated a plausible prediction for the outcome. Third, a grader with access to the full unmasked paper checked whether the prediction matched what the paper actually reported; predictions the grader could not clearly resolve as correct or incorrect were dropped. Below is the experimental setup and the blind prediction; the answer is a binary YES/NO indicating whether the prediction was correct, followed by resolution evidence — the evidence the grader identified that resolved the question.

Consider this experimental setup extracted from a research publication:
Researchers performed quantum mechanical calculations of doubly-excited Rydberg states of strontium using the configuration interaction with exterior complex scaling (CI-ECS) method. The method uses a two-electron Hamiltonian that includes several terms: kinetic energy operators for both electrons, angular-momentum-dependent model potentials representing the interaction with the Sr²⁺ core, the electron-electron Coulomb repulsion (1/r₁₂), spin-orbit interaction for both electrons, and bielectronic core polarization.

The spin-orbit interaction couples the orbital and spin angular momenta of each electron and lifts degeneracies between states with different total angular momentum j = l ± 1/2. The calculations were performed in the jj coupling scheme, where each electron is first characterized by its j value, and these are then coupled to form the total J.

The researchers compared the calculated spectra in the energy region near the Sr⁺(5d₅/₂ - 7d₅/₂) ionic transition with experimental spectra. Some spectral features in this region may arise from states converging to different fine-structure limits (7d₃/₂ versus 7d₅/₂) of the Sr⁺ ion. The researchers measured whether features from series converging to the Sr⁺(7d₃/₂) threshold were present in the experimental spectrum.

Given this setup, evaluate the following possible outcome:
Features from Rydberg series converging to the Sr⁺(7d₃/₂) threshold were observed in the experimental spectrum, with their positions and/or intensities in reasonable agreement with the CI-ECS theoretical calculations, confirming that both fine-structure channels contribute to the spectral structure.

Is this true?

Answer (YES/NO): YES